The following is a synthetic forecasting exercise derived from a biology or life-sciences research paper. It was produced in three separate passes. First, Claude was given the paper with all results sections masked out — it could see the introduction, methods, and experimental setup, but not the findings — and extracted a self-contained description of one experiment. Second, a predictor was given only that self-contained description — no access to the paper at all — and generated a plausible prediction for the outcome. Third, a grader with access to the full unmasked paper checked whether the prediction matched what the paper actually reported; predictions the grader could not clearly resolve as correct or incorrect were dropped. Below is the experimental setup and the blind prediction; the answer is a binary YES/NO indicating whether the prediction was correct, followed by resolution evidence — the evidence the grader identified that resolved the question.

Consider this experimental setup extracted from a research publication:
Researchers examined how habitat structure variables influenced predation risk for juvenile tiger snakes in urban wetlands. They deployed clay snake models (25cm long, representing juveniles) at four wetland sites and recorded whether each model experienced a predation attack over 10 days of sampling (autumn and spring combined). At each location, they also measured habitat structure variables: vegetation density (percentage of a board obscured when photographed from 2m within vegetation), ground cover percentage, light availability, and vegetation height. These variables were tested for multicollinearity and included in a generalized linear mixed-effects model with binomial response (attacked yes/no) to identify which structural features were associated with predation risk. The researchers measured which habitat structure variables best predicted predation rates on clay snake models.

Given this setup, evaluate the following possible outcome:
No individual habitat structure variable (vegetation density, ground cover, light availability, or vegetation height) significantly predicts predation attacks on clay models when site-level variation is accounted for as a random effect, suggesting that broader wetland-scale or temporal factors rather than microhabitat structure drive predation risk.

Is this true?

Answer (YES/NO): NO